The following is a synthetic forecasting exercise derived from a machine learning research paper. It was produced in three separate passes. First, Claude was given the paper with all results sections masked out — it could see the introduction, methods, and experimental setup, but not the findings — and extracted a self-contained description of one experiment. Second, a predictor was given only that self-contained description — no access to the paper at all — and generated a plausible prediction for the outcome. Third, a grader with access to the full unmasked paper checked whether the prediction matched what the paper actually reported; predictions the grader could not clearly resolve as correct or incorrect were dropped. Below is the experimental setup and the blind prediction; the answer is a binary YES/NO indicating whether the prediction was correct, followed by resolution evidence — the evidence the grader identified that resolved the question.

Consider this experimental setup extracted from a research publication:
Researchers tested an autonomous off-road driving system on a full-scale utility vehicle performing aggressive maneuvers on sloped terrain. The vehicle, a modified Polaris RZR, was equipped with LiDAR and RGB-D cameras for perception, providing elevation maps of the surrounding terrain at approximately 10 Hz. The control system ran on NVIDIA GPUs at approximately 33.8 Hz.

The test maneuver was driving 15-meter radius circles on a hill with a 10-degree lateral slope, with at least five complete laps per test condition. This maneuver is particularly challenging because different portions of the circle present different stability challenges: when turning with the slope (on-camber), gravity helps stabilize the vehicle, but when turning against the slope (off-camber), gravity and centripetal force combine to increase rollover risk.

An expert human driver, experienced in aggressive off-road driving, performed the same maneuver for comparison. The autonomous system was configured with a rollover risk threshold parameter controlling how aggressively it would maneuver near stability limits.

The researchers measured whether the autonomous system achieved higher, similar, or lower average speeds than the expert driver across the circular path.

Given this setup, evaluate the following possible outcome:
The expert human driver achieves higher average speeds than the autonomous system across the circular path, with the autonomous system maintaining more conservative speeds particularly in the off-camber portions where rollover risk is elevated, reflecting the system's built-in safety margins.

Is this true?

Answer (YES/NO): YES